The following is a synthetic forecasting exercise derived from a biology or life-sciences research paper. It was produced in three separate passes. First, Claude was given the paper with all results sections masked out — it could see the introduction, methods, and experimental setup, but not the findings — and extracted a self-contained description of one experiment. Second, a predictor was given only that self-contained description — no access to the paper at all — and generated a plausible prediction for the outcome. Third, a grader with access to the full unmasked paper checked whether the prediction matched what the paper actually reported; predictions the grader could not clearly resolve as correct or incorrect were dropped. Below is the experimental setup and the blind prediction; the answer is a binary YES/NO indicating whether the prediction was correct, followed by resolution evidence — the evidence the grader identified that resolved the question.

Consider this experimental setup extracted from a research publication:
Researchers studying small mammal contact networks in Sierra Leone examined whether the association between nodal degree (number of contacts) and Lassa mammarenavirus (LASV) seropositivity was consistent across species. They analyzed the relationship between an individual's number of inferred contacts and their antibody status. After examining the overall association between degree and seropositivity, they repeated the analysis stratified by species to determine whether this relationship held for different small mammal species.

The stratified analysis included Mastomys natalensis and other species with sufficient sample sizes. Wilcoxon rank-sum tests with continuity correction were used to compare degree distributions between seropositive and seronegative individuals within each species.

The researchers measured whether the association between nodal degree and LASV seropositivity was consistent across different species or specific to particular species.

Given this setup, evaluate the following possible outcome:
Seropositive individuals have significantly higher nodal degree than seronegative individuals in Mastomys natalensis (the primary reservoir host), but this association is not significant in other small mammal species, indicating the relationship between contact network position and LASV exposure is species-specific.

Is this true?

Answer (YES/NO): NO